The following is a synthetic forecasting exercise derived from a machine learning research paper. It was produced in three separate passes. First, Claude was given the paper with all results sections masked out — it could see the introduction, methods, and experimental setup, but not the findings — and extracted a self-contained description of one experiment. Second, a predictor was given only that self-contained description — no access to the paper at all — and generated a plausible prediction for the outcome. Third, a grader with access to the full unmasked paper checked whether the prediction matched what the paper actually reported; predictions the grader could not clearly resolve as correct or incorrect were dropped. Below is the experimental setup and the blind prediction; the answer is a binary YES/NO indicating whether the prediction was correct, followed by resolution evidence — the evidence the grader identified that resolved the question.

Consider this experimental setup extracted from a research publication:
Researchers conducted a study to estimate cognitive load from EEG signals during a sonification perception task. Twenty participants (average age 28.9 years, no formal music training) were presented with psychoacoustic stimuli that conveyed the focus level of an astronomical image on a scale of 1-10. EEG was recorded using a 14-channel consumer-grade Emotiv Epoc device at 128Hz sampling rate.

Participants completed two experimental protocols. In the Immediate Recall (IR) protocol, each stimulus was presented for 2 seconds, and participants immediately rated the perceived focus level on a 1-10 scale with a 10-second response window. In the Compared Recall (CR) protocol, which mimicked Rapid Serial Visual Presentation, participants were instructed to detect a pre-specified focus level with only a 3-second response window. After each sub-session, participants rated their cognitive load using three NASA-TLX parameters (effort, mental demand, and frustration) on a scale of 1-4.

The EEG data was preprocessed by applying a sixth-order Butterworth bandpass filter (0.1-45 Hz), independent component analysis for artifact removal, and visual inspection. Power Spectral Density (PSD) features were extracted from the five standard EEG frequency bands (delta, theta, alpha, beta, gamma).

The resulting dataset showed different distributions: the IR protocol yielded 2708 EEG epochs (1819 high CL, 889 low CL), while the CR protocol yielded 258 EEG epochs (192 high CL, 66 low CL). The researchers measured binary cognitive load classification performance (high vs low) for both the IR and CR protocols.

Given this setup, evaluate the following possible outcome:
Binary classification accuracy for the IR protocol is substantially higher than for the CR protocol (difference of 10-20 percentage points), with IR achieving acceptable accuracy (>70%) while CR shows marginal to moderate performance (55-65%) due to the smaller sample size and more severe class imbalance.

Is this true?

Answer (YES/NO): NO